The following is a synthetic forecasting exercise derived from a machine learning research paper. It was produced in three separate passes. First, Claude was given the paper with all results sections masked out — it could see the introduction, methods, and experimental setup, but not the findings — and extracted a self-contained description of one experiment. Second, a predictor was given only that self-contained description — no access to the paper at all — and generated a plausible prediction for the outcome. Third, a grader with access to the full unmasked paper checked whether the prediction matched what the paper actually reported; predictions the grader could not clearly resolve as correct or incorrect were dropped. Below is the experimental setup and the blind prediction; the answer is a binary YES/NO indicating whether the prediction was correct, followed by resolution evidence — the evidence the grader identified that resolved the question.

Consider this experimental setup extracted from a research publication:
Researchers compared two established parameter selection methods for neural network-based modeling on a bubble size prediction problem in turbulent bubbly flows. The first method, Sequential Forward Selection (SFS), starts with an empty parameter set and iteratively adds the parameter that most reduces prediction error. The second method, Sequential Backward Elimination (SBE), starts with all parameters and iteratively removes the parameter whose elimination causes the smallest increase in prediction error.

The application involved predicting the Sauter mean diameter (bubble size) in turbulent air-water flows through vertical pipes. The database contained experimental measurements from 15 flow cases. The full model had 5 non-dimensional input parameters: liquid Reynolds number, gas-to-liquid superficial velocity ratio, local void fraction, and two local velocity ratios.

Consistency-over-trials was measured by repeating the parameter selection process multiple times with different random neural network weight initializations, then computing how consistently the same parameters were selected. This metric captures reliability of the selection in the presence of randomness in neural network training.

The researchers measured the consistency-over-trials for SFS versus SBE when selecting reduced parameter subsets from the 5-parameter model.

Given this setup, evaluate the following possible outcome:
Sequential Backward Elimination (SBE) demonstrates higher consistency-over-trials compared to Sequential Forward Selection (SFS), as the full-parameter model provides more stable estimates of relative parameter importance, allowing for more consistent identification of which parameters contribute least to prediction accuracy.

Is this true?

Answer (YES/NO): YES